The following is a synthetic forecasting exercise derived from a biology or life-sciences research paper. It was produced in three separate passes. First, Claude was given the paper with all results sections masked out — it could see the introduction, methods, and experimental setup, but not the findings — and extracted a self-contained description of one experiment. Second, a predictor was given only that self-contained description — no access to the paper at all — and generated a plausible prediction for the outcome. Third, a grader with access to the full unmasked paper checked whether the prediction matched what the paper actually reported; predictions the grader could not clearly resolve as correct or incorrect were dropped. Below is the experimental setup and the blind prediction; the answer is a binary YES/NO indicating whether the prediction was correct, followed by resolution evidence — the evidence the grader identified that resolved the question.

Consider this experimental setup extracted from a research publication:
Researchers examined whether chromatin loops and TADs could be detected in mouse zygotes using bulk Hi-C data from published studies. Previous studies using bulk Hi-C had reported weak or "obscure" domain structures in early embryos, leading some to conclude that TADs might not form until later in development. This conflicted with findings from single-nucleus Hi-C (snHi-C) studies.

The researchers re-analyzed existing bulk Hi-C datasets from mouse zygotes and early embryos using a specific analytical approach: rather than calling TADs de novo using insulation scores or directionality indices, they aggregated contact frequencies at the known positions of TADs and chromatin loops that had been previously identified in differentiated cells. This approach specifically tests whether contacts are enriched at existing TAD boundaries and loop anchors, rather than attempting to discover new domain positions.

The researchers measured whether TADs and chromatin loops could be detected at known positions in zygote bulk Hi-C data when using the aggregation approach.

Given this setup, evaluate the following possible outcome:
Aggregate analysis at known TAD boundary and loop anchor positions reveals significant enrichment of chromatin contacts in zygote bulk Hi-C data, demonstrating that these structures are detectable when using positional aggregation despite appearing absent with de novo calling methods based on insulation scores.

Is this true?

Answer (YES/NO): YES